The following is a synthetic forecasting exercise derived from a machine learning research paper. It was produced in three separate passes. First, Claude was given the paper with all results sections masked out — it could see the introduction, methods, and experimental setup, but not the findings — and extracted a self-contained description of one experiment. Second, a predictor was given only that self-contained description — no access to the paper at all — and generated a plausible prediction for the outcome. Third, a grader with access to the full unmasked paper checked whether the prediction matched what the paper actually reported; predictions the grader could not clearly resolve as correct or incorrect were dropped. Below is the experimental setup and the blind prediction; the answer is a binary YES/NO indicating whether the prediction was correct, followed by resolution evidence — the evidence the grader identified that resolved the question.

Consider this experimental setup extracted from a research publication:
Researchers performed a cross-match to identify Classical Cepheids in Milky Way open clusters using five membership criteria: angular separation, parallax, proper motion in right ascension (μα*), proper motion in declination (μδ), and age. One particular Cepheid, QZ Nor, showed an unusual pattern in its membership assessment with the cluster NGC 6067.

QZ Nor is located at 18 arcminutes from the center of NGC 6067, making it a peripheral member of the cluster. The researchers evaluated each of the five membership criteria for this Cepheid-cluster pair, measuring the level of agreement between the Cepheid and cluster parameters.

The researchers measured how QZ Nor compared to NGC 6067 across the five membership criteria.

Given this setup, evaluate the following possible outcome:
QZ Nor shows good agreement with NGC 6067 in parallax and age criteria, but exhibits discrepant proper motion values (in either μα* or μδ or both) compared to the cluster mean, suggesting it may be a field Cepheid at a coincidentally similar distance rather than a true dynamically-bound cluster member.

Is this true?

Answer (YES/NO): NO